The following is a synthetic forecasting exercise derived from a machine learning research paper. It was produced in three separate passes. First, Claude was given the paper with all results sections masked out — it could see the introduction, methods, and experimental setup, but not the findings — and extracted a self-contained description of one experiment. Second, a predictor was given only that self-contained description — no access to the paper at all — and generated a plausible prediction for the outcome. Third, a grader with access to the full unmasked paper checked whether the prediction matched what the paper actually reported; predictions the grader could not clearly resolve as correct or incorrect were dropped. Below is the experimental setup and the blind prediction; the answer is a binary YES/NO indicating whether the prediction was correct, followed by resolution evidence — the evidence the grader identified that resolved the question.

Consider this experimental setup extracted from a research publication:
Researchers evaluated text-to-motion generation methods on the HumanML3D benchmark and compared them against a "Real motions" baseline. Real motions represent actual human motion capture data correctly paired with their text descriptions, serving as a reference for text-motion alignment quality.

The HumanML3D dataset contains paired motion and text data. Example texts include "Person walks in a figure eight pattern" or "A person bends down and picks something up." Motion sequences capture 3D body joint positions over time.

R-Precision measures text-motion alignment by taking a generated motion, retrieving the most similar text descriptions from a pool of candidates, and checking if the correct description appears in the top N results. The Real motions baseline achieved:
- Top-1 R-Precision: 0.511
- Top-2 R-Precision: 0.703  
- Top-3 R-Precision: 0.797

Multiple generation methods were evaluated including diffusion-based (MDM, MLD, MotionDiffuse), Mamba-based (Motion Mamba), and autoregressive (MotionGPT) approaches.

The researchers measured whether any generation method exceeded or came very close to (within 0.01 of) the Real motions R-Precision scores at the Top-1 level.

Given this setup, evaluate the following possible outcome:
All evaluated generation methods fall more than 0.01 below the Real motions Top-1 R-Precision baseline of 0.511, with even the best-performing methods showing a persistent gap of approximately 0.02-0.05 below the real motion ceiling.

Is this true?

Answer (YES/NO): NO